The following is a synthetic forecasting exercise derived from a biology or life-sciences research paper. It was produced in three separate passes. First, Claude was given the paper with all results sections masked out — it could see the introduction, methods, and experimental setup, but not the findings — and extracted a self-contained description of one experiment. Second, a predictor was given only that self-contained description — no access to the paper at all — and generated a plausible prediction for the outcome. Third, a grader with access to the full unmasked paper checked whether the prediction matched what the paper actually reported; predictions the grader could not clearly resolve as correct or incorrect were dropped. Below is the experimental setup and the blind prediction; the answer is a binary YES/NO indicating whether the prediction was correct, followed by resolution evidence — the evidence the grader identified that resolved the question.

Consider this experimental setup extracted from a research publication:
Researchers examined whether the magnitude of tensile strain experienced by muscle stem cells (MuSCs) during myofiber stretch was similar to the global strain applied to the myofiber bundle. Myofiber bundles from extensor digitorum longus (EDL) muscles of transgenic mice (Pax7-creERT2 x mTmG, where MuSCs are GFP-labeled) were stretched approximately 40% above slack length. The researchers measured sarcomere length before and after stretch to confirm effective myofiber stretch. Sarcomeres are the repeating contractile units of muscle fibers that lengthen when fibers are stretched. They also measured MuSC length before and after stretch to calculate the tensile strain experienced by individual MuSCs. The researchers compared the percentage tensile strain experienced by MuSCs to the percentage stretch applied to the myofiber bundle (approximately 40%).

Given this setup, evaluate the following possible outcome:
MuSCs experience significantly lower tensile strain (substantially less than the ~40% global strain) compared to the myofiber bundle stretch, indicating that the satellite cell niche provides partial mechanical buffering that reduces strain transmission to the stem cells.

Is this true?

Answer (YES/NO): NO